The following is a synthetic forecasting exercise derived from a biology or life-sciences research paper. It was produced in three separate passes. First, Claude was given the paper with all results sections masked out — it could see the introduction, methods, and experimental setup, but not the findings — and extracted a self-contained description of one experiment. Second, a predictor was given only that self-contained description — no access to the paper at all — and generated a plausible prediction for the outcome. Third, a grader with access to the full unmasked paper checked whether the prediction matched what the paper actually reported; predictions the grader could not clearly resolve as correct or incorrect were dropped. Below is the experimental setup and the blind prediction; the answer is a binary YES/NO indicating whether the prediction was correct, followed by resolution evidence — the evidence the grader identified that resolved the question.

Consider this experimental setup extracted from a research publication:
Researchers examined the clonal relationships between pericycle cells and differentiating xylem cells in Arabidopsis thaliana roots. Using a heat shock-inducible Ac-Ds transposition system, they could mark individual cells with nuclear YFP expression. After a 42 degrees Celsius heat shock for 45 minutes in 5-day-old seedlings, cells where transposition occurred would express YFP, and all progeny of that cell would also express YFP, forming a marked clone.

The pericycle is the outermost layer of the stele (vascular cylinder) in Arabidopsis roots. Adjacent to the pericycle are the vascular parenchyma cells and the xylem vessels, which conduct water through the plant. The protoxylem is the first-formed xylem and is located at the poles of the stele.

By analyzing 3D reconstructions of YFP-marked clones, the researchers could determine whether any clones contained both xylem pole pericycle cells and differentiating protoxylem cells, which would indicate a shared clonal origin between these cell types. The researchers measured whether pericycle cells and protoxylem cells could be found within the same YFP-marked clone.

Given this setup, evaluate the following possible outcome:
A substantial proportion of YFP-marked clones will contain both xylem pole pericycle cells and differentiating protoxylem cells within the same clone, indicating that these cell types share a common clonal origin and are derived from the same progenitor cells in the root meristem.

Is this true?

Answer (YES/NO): NO